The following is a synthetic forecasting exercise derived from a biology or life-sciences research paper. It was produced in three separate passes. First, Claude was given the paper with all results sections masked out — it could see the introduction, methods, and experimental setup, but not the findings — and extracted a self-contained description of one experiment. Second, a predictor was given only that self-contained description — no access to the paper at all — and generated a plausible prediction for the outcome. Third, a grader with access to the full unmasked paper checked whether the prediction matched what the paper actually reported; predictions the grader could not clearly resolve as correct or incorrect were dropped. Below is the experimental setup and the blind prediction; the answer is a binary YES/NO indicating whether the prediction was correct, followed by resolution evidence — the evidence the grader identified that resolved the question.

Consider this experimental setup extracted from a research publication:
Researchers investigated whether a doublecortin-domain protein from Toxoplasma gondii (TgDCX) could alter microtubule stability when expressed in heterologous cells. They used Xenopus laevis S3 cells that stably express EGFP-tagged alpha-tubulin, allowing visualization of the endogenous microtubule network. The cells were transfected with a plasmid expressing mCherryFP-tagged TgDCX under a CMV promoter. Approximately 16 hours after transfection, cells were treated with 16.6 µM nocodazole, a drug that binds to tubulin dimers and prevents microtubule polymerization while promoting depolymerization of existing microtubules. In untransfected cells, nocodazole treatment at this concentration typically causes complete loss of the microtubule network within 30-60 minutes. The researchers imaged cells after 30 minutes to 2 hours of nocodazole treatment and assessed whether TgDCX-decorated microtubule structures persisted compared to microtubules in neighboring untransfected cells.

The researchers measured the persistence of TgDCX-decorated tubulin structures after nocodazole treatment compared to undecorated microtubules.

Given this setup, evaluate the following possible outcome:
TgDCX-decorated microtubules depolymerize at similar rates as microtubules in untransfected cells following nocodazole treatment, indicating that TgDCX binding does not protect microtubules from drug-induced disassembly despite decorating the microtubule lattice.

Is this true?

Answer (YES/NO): NO